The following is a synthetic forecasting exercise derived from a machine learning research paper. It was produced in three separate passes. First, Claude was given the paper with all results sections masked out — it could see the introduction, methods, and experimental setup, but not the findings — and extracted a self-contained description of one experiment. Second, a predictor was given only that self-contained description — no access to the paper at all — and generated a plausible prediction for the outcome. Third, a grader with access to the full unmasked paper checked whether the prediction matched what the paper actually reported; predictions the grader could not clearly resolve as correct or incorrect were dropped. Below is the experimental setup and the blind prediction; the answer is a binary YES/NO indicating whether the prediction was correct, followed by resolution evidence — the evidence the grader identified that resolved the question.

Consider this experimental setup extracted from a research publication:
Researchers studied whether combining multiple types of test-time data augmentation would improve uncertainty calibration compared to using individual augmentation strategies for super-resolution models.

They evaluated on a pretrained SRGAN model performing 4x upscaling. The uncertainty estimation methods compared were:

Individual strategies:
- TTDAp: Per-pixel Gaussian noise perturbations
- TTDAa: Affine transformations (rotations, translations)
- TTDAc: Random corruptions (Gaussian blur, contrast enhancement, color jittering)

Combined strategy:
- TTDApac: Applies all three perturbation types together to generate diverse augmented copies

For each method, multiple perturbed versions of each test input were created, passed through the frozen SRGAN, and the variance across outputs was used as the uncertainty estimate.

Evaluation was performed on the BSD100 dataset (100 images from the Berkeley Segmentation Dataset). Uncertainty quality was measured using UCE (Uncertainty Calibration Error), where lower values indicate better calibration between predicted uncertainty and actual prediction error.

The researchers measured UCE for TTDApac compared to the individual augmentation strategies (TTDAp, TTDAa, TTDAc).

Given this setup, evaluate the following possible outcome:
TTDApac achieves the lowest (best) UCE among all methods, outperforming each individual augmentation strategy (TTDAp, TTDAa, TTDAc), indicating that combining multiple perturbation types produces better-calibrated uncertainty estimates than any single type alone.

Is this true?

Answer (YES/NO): NO